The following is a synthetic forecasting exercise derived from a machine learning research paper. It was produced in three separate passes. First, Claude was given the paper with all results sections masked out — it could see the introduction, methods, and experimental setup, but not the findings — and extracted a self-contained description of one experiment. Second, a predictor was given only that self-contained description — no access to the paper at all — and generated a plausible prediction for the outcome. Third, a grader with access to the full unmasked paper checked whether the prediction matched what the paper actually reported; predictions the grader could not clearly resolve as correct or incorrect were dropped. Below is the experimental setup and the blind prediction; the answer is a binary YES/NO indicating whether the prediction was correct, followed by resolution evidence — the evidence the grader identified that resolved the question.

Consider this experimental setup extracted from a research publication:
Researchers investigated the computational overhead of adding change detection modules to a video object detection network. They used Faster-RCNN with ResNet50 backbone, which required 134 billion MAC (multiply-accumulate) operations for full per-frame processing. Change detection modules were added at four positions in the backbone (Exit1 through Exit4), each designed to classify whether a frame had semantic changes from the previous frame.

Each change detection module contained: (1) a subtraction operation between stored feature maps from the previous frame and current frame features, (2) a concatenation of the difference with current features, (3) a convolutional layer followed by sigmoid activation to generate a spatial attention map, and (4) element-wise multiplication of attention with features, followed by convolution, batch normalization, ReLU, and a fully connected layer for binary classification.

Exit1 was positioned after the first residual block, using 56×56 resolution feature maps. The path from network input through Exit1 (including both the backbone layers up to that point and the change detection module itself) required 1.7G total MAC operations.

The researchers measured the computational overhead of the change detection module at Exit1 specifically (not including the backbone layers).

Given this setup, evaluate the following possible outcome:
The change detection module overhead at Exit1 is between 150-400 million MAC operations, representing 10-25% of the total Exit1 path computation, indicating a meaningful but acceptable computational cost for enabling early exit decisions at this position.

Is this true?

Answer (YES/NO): NO